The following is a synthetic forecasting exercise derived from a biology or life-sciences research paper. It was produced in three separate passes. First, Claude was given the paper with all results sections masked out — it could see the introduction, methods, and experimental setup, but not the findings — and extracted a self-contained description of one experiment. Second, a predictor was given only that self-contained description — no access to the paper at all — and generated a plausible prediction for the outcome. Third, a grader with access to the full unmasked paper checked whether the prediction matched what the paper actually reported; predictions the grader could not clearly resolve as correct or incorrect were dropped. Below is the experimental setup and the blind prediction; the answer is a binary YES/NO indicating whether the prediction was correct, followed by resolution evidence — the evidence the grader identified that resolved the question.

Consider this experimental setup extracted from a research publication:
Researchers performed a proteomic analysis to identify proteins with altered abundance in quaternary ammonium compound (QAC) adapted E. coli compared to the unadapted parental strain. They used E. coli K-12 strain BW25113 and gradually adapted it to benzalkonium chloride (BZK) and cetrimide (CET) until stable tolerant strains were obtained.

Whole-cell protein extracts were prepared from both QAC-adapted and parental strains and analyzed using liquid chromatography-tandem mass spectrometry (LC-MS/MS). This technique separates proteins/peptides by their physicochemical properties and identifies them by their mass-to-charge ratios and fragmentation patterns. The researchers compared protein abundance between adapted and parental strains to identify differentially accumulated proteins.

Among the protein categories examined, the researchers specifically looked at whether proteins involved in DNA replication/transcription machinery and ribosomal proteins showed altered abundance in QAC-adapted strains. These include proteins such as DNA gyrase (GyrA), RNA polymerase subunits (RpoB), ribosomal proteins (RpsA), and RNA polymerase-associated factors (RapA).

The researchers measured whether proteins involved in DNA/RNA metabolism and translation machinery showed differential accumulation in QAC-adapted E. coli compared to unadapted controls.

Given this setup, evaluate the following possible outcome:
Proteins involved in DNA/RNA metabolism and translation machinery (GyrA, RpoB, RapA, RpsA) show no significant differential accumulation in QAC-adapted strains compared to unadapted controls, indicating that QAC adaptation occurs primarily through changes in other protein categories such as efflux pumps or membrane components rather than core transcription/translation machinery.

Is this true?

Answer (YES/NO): YES